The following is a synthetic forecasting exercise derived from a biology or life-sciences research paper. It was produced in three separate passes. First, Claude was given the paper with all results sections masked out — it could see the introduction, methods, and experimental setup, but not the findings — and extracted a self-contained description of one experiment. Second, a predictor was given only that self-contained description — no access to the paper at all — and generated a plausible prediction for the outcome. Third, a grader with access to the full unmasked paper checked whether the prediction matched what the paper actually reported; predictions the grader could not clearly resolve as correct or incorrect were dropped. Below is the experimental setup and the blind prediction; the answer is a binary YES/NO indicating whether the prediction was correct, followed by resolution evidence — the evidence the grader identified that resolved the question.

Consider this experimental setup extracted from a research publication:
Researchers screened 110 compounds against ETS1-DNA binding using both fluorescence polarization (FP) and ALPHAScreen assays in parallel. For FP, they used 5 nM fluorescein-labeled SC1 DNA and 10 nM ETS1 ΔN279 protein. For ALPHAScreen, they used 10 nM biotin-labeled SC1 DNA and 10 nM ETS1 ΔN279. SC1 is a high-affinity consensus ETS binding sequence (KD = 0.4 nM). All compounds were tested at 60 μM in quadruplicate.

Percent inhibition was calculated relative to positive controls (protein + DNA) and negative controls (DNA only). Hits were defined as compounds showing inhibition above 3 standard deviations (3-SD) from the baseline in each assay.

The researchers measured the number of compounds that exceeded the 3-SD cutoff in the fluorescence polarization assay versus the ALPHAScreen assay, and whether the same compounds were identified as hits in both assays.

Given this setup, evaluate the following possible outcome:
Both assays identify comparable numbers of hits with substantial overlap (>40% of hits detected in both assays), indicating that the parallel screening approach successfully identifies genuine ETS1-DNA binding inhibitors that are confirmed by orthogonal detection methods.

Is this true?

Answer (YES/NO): NO